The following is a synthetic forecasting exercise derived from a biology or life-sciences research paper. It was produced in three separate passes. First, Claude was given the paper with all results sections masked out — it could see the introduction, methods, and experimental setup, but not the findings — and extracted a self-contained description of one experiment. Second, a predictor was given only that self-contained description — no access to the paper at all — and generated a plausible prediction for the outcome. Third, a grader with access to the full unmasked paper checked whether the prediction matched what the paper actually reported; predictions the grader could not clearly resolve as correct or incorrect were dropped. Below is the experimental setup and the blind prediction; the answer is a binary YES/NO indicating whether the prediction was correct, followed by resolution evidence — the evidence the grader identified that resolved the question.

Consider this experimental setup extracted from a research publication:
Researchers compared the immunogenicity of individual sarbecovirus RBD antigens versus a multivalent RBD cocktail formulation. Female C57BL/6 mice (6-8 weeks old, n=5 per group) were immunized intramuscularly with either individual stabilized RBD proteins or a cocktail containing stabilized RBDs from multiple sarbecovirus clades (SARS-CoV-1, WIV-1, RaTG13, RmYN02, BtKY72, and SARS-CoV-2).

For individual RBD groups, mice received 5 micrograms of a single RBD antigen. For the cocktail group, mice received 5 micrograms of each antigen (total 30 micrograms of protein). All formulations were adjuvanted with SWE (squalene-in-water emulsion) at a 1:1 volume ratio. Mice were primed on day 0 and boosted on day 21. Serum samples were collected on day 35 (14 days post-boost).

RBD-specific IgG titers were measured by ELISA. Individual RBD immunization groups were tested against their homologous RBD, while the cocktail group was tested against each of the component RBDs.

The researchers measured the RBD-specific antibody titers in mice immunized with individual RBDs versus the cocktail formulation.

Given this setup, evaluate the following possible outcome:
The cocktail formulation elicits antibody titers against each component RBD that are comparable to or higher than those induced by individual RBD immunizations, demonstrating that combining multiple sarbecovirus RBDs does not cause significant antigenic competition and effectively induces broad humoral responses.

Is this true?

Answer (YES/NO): YES